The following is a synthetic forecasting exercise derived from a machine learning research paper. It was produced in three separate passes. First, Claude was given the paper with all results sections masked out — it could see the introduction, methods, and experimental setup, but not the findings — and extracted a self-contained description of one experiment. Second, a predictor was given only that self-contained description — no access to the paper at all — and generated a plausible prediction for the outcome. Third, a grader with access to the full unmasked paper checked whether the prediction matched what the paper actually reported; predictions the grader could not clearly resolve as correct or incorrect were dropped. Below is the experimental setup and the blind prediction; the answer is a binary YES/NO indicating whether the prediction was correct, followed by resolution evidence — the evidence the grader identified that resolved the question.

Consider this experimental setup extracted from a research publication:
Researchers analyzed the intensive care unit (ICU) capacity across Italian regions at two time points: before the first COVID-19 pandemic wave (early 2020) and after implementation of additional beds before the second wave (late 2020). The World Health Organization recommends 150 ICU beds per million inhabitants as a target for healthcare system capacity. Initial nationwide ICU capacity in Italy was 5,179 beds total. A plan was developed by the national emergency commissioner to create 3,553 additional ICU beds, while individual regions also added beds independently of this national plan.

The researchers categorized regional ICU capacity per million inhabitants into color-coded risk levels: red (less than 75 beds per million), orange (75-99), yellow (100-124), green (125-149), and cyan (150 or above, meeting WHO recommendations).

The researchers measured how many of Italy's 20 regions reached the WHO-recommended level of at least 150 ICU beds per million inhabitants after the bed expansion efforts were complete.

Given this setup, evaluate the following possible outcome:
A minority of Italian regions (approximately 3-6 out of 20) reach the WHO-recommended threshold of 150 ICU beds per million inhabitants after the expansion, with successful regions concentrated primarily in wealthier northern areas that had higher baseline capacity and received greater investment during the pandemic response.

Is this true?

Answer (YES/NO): NO